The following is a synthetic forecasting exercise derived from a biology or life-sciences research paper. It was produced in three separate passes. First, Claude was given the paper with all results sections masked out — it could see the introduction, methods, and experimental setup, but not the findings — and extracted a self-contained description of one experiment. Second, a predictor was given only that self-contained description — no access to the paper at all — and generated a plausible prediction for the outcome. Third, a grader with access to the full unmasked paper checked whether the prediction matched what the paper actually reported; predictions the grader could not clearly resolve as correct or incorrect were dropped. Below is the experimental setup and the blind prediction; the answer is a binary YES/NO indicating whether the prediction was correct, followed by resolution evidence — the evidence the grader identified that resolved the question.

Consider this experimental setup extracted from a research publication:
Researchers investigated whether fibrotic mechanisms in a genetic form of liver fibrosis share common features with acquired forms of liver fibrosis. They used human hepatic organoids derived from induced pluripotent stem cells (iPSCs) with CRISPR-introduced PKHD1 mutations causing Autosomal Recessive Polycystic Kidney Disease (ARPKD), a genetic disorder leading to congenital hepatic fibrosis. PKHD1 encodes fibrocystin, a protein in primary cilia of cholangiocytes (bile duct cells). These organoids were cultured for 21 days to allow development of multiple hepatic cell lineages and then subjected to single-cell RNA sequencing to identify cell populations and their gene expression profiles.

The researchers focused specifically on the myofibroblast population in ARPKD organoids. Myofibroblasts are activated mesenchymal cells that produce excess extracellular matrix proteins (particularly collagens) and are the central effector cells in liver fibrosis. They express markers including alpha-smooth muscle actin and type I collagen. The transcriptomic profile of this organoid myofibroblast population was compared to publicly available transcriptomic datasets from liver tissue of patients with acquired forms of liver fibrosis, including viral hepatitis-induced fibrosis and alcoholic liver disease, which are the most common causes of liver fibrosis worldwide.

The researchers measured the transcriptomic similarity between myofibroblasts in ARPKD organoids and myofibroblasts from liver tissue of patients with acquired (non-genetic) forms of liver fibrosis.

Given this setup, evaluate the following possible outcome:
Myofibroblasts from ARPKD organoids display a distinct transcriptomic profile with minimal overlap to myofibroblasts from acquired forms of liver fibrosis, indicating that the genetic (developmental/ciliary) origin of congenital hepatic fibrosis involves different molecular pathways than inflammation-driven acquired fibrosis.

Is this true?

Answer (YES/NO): NO